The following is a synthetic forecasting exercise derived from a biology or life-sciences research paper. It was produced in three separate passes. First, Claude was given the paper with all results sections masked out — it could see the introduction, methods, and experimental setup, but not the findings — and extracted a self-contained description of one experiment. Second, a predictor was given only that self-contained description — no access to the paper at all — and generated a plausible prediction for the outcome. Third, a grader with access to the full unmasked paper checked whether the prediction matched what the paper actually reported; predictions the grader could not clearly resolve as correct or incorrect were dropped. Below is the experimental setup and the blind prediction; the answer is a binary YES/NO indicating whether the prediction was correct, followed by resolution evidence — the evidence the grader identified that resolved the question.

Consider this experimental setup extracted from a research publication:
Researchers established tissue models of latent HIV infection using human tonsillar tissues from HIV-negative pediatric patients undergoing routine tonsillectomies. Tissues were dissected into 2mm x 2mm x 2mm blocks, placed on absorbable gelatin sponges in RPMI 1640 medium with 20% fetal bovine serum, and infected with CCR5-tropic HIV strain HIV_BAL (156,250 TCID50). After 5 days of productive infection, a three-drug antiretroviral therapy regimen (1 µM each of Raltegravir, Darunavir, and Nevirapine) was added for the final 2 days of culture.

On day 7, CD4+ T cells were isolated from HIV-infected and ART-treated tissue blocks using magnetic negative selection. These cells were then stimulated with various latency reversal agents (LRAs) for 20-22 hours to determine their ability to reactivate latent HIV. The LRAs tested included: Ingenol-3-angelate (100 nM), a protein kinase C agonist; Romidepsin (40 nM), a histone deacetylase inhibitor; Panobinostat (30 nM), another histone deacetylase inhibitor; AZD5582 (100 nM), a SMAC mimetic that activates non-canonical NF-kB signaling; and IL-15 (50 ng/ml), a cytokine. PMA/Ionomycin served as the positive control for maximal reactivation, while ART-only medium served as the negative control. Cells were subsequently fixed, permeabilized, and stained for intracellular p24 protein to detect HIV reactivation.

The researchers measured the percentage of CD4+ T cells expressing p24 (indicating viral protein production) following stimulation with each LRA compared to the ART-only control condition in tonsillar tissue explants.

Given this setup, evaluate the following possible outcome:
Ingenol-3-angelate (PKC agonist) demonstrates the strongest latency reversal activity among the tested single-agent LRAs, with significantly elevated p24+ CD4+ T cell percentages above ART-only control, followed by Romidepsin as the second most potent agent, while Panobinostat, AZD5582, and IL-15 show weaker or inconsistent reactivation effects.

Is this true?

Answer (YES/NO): NO